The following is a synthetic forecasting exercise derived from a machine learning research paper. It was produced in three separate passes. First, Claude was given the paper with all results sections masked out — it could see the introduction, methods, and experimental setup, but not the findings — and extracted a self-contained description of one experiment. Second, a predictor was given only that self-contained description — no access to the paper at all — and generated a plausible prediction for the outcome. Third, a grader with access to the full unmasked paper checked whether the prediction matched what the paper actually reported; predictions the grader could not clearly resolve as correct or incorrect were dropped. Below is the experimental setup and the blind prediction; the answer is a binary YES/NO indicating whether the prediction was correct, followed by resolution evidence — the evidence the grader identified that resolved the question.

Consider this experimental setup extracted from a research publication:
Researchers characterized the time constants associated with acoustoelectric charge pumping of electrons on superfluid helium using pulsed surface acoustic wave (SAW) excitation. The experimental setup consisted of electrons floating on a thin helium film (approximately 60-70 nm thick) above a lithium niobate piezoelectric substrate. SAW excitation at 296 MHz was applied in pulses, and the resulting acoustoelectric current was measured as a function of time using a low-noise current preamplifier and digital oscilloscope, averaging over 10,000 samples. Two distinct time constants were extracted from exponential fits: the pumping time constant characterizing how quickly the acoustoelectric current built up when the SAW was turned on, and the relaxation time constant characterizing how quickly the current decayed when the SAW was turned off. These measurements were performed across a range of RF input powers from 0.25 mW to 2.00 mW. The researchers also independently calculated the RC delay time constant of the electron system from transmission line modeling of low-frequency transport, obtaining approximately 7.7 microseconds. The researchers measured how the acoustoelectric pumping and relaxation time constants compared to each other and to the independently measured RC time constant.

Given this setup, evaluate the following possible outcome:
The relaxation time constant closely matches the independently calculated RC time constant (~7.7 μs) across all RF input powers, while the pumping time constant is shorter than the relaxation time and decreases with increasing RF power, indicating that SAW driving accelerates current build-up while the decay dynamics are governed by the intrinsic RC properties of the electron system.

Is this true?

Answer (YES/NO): NO